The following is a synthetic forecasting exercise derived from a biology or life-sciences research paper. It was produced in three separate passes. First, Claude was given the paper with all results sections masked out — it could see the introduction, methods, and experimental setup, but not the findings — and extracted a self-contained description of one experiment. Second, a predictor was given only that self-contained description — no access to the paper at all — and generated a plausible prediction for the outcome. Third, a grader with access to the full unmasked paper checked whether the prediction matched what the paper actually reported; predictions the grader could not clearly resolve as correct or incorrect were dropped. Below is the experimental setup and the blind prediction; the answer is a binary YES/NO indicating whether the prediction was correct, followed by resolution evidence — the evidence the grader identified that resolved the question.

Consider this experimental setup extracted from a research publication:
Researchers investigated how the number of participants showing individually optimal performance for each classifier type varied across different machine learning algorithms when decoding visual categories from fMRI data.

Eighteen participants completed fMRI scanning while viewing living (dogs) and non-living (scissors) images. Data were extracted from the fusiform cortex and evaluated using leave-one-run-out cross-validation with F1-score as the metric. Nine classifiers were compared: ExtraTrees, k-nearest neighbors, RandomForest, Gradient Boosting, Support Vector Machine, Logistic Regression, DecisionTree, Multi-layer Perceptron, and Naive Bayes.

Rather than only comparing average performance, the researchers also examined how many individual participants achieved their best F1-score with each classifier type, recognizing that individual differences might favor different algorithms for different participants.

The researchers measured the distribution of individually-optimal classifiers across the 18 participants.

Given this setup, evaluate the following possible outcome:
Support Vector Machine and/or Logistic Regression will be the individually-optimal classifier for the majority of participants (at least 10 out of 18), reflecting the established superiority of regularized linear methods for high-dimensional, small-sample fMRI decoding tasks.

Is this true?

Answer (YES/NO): YES